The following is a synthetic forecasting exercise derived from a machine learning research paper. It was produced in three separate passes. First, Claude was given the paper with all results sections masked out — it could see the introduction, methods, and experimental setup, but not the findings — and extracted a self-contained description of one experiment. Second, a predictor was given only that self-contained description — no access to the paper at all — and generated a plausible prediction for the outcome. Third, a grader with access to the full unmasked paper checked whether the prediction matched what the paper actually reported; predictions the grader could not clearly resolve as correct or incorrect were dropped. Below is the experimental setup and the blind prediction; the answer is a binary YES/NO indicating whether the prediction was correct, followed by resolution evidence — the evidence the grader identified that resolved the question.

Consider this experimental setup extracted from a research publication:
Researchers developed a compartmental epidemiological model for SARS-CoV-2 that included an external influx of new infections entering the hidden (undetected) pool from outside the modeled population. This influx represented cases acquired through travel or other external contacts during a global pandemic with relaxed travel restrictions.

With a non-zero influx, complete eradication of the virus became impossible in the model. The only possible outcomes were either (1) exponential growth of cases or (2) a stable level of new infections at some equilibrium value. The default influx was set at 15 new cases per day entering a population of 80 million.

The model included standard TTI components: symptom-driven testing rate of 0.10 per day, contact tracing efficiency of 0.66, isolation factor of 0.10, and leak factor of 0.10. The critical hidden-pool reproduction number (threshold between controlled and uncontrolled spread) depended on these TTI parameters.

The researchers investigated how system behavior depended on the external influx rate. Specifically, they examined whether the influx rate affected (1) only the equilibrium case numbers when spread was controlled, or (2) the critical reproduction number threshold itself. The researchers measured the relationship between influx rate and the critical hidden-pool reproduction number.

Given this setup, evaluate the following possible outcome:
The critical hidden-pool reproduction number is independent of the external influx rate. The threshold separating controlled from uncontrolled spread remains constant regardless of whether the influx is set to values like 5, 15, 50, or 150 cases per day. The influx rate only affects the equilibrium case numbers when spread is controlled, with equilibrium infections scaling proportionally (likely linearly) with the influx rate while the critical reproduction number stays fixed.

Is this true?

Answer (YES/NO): YES